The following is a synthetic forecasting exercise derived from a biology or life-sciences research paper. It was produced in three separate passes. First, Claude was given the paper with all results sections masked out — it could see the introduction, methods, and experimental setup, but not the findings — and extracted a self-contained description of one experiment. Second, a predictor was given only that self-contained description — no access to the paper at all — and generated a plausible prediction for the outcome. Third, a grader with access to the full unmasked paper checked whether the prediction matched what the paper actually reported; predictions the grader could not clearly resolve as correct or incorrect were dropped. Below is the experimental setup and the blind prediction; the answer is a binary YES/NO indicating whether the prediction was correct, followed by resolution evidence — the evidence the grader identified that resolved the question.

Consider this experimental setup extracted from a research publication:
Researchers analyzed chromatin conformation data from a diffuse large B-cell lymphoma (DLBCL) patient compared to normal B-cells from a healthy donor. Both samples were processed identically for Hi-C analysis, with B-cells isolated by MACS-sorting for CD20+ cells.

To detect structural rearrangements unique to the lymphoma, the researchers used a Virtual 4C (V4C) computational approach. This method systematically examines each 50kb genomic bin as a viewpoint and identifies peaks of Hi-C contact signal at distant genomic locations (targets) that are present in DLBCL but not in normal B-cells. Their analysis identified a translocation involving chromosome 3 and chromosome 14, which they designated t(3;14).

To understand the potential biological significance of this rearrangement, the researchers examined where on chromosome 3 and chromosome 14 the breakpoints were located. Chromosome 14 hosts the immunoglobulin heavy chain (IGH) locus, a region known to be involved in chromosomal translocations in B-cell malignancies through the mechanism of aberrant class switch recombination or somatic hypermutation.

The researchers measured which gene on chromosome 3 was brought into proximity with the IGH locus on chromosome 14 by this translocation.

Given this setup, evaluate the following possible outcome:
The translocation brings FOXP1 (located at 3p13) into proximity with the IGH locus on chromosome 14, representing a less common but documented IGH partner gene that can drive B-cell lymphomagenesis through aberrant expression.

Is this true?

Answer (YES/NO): NO